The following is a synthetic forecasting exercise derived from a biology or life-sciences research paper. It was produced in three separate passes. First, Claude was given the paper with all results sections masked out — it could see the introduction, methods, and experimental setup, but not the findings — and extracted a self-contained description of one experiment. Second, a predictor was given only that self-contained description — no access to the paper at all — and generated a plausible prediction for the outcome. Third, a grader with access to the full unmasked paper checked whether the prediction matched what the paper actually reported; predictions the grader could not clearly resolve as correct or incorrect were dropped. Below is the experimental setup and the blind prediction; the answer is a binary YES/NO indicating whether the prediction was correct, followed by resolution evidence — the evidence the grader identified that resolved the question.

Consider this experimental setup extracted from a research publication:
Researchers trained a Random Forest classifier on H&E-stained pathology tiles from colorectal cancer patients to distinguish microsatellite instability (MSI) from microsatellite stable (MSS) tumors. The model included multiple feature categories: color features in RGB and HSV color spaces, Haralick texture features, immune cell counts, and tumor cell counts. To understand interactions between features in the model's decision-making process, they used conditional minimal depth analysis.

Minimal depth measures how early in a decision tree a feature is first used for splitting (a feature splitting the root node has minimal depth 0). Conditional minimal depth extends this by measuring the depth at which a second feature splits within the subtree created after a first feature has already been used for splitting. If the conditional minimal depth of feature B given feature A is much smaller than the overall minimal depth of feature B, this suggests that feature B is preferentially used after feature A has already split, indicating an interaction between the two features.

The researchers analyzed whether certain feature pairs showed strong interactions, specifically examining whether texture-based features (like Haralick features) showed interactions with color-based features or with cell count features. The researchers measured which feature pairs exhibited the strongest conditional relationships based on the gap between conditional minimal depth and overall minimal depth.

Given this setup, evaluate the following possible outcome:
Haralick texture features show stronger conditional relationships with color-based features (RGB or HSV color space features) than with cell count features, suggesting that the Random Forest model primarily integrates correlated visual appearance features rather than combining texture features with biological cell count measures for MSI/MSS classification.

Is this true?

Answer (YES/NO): YES